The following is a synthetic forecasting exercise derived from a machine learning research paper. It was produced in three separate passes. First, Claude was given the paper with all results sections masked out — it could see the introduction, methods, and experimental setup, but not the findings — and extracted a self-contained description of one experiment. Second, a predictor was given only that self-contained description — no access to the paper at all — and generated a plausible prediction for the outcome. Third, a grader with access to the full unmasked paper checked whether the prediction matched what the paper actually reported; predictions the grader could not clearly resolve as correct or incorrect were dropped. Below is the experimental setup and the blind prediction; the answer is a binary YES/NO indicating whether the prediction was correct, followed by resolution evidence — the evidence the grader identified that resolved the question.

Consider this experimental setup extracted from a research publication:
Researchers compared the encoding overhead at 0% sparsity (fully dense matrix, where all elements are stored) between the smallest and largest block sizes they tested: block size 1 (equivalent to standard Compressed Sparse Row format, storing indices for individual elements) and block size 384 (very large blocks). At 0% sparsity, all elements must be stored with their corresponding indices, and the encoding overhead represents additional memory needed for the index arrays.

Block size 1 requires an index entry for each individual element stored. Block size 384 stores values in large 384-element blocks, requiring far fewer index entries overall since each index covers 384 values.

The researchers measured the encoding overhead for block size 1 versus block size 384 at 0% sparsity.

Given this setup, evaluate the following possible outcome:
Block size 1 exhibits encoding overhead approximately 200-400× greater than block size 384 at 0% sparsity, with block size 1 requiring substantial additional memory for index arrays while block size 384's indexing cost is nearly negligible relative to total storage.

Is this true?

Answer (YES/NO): NO